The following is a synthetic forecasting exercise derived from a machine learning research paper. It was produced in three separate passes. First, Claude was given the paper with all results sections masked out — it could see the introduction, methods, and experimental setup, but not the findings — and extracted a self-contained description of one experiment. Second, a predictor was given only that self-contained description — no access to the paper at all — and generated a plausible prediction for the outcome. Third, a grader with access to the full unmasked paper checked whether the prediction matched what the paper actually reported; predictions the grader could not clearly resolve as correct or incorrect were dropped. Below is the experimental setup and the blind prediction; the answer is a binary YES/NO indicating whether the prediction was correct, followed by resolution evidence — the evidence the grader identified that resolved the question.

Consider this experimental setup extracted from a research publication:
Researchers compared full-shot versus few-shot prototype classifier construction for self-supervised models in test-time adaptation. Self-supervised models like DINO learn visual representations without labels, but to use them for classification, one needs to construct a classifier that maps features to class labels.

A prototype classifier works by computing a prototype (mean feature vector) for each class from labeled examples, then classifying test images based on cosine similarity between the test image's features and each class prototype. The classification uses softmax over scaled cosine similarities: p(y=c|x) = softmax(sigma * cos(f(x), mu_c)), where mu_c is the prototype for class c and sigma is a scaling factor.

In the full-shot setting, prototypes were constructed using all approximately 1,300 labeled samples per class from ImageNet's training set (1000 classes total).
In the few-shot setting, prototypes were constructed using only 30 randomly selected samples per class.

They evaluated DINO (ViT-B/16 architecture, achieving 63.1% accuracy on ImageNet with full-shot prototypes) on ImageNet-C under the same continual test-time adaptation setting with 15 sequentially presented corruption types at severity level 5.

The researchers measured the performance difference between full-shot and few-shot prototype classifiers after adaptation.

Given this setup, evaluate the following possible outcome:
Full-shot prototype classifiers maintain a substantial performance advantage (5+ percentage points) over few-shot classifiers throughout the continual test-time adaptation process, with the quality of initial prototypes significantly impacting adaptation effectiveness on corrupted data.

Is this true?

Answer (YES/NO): NO